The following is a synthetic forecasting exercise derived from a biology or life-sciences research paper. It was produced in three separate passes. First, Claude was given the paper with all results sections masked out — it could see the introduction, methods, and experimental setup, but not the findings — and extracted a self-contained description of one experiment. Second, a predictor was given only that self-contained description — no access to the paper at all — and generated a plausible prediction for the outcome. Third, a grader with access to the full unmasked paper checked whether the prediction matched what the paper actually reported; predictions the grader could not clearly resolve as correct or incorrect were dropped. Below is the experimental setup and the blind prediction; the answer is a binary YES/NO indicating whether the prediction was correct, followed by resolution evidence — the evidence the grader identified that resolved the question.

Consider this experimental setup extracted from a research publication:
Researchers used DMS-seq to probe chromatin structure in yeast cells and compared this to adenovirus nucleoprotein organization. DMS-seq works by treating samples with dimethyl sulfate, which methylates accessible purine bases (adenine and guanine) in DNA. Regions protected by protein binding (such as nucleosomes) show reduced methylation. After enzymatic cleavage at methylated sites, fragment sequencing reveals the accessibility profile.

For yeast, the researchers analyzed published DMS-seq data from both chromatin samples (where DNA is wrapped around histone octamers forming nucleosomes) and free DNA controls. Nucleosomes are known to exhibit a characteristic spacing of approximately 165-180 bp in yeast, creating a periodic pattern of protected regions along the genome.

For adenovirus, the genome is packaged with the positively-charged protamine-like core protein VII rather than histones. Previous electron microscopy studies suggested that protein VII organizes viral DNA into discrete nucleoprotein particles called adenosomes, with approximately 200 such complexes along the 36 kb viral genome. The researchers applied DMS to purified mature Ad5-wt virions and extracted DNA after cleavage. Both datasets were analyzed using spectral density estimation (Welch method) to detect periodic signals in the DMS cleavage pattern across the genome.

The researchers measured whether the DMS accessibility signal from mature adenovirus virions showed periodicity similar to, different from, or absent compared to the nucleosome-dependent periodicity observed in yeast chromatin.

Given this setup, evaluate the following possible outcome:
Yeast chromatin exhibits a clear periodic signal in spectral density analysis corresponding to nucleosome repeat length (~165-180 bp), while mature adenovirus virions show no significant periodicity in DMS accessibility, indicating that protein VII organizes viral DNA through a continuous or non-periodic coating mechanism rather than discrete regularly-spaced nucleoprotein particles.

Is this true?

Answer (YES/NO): NO